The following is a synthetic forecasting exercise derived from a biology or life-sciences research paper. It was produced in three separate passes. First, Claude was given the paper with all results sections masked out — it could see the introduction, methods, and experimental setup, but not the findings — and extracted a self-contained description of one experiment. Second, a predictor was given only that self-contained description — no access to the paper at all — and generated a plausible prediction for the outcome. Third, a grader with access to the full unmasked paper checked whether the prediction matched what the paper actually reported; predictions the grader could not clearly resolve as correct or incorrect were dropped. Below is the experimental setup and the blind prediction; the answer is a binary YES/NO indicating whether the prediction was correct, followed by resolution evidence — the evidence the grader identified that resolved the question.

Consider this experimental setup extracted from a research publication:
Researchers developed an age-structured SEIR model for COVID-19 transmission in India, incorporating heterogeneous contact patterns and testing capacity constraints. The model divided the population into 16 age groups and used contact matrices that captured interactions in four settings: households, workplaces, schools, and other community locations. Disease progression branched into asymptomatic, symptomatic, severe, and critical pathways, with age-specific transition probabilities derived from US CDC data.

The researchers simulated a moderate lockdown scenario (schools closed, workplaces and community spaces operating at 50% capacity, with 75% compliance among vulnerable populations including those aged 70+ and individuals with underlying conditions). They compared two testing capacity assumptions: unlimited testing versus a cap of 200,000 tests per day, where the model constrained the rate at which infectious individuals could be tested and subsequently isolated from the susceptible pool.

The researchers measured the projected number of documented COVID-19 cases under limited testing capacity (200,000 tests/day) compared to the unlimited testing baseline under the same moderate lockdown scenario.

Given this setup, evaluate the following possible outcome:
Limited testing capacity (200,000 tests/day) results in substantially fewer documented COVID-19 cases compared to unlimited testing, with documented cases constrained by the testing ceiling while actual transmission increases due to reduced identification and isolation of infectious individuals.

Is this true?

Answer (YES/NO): YES